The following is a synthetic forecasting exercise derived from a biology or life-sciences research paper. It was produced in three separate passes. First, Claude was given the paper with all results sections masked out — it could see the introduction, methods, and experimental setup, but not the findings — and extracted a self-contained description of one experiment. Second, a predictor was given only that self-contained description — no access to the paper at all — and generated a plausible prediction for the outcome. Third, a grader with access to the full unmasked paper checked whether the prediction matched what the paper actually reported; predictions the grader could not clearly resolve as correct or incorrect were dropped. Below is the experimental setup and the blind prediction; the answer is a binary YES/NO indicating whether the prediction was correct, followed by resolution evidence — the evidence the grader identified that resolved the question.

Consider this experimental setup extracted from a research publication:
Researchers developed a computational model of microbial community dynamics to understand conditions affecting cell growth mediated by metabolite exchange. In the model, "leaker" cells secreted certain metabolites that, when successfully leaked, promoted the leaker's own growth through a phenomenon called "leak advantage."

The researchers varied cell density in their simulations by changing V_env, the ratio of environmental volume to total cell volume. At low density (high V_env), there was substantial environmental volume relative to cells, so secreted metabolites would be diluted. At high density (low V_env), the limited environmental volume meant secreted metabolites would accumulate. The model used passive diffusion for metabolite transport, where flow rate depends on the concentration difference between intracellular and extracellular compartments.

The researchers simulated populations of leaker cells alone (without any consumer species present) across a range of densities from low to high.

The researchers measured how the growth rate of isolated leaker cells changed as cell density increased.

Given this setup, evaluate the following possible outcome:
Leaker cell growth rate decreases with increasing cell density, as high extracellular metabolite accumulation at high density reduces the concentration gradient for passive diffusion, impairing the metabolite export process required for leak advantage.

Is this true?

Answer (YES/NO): YES